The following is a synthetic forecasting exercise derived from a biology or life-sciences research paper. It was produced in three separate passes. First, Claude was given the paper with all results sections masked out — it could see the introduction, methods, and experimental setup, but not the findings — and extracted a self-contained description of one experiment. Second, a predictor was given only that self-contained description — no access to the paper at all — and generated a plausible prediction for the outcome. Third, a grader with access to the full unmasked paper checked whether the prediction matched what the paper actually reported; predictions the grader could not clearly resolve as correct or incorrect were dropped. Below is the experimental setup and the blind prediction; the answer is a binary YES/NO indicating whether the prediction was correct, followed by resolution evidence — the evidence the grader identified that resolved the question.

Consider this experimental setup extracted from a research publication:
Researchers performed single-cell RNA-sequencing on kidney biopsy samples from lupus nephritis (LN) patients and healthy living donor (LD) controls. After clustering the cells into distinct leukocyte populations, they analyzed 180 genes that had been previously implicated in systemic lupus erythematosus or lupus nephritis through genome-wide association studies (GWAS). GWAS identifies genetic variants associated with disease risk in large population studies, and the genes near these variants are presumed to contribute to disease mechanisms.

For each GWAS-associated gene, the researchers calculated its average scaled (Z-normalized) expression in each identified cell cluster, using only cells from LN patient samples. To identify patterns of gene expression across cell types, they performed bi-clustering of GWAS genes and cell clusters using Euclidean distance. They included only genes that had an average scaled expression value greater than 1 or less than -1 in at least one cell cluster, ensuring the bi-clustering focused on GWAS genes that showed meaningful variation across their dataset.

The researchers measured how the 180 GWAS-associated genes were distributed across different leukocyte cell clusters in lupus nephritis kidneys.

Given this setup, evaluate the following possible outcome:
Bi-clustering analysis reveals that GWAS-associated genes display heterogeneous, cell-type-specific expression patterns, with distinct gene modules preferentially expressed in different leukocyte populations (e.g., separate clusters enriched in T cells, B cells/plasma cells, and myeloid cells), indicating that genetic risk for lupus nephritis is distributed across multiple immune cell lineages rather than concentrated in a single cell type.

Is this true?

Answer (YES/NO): YES